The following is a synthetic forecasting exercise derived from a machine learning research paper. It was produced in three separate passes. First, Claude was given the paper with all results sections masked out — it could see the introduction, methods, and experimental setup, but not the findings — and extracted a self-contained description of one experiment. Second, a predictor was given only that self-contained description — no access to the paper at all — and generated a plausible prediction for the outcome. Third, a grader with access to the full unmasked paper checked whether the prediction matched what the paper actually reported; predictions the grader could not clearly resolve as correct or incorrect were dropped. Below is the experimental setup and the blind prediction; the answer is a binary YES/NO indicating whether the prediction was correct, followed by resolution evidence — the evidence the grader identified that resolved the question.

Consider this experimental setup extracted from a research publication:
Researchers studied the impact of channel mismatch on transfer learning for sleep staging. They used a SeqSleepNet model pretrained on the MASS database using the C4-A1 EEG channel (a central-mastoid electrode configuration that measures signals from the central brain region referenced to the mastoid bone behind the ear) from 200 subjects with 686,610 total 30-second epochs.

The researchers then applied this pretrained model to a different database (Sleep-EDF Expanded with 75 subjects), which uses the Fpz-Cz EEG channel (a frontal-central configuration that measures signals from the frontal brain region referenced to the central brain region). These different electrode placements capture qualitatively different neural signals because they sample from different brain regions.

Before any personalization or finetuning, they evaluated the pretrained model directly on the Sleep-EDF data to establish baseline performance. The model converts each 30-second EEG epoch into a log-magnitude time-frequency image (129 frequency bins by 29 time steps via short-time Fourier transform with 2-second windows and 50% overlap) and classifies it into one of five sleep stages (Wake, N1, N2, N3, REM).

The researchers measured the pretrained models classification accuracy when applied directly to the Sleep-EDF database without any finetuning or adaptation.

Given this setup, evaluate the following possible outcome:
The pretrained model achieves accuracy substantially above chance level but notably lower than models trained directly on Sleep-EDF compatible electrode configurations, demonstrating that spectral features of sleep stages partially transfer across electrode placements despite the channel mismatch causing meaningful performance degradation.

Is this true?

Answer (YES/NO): YES